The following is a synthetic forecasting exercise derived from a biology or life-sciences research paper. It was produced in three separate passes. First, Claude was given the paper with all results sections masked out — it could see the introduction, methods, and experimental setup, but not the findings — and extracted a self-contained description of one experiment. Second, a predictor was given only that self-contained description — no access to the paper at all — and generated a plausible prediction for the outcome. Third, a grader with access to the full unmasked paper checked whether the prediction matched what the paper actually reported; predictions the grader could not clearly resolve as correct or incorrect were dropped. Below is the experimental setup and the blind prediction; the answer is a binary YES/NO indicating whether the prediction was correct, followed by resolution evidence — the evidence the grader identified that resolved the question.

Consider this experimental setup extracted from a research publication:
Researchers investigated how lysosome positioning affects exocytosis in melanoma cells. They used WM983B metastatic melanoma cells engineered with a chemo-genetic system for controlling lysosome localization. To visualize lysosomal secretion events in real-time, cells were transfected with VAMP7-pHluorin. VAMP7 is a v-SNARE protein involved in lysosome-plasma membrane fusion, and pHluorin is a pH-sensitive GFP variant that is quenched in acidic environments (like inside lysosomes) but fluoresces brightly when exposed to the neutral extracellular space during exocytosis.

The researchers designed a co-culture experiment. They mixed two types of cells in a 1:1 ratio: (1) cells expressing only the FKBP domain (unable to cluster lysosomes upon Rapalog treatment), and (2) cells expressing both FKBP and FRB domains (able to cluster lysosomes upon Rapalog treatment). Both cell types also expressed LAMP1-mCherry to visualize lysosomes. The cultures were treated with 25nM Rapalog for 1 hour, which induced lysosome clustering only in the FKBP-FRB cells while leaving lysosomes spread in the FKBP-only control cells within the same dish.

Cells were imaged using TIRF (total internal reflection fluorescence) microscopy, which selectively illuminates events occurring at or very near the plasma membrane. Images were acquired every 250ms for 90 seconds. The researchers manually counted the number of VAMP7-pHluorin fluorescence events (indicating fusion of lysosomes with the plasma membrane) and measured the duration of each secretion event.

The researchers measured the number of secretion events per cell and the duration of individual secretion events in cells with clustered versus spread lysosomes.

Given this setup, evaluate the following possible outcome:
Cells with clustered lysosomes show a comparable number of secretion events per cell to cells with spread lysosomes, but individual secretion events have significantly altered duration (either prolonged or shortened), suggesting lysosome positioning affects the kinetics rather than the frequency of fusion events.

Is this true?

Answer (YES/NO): NO